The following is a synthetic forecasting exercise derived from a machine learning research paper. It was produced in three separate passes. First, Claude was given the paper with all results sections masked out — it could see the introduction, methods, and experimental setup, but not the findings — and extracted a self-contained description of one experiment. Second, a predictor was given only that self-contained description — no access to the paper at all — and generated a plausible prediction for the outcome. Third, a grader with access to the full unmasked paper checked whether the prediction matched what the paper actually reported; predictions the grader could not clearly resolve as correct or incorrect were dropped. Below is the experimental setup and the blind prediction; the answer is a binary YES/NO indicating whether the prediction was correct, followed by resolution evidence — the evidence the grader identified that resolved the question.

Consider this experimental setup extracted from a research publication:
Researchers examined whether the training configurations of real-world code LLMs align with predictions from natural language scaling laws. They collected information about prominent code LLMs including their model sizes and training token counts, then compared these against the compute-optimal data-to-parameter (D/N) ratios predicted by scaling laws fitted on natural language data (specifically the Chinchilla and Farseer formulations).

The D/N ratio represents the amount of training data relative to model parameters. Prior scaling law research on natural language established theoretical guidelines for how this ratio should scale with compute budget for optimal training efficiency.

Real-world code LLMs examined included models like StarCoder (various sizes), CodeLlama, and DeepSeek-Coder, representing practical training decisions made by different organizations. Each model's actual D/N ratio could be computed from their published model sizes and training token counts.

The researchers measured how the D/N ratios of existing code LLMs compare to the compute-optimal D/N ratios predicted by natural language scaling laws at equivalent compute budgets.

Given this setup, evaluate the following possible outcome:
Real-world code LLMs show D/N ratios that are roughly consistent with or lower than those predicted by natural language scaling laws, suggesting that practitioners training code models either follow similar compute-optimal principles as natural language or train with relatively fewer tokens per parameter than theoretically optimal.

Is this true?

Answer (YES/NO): NO